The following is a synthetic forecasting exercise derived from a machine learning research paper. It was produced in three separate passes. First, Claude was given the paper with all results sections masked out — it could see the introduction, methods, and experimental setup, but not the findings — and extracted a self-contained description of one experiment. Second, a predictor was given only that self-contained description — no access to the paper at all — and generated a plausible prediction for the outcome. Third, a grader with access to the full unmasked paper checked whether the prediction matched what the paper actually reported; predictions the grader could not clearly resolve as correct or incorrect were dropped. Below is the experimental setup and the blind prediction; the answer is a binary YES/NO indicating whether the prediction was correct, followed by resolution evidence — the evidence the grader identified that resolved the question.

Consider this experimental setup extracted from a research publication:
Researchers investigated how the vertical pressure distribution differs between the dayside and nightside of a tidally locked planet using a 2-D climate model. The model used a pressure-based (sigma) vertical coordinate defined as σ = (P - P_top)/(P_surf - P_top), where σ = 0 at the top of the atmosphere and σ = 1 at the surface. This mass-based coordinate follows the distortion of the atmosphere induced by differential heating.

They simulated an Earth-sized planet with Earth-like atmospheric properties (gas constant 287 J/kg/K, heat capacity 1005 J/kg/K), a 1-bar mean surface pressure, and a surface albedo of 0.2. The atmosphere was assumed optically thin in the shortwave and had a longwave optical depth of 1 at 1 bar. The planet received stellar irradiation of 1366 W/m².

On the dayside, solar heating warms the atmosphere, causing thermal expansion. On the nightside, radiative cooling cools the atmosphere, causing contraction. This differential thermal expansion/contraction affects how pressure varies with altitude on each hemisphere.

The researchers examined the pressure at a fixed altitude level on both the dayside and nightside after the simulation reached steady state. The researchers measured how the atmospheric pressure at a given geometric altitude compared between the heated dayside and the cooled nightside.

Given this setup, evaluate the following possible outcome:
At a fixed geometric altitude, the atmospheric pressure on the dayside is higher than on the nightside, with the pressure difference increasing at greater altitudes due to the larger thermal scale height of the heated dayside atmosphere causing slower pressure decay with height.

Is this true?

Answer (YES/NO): NO